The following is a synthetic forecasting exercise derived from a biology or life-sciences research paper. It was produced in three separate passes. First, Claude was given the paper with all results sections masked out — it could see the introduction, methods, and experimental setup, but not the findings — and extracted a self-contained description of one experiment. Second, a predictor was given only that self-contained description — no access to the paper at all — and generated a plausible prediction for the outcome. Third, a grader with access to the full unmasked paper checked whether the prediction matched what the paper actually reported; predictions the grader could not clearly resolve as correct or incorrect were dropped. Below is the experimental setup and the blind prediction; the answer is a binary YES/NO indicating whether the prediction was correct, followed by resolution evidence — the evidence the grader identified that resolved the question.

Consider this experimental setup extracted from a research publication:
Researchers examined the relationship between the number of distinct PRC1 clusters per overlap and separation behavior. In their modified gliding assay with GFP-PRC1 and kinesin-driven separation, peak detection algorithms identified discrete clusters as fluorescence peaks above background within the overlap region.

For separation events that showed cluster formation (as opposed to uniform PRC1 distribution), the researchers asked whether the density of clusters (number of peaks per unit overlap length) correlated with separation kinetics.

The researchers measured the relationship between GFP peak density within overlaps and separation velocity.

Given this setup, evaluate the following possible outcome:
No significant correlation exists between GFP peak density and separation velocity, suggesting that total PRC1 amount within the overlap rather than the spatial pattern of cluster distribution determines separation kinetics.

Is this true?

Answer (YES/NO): NO